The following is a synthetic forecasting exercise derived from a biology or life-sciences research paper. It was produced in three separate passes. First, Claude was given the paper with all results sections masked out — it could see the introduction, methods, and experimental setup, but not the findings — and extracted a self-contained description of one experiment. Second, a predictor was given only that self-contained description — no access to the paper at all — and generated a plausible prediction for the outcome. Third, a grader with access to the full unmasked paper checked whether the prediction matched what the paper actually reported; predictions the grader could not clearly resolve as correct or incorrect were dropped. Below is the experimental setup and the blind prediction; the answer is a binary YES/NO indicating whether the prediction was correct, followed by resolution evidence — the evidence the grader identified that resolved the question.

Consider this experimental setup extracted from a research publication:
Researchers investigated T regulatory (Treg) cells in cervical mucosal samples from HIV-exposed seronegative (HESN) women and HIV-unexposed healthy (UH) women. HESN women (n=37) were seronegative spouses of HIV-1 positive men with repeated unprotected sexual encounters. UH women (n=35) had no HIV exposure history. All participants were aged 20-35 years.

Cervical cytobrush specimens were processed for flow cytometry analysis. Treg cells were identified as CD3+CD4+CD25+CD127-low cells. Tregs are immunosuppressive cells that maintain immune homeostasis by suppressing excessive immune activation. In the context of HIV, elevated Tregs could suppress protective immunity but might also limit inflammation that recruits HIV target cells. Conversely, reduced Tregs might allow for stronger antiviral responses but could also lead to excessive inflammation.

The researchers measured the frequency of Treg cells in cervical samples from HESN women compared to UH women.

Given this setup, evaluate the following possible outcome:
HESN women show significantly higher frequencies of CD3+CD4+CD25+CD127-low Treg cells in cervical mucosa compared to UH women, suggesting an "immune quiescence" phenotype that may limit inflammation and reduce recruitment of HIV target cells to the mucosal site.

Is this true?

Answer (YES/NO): NO